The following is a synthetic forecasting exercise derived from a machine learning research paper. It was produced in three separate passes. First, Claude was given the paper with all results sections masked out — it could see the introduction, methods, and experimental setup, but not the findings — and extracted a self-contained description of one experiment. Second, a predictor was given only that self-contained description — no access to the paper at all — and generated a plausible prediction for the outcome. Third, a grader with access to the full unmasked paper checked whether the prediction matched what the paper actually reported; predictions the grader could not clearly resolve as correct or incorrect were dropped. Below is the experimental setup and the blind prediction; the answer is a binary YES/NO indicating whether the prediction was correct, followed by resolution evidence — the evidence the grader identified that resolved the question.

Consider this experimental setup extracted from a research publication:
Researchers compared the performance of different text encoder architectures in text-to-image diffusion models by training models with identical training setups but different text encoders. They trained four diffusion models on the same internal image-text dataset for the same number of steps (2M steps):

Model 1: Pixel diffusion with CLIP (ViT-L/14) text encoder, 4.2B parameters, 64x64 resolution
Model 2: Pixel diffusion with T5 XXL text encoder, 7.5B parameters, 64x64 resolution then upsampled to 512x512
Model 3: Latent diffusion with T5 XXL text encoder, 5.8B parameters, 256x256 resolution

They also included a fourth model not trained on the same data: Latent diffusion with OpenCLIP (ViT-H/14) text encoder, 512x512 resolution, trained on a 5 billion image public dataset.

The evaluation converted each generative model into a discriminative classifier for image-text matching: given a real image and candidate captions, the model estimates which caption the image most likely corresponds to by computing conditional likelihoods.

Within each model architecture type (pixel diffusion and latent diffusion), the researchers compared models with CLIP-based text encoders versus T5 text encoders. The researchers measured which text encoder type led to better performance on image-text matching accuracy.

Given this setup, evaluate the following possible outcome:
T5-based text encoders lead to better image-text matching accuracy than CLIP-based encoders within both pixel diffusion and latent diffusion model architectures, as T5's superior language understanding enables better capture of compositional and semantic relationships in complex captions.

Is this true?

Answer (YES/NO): YES